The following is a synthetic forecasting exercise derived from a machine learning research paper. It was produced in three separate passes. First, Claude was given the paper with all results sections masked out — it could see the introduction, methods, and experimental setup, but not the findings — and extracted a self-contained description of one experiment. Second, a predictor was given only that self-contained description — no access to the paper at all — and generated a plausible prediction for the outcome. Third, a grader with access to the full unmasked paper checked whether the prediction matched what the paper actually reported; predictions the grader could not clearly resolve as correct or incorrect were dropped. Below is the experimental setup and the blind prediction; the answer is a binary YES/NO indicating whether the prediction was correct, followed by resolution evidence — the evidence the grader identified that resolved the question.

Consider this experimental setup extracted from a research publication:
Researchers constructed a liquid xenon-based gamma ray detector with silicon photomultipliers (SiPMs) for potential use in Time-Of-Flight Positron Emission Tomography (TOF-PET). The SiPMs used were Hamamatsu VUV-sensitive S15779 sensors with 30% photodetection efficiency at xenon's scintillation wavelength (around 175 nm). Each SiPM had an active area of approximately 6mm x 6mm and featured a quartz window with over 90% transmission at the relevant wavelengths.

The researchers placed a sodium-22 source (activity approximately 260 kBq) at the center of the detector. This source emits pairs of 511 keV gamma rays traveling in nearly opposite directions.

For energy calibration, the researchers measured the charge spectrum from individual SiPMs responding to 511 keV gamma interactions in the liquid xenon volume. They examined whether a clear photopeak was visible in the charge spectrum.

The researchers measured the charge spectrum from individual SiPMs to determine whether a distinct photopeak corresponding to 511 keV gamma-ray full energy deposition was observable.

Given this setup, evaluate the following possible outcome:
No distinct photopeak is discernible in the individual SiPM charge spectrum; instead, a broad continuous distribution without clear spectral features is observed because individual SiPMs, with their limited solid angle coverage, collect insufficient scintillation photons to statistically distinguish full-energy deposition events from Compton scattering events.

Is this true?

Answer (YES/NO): NO